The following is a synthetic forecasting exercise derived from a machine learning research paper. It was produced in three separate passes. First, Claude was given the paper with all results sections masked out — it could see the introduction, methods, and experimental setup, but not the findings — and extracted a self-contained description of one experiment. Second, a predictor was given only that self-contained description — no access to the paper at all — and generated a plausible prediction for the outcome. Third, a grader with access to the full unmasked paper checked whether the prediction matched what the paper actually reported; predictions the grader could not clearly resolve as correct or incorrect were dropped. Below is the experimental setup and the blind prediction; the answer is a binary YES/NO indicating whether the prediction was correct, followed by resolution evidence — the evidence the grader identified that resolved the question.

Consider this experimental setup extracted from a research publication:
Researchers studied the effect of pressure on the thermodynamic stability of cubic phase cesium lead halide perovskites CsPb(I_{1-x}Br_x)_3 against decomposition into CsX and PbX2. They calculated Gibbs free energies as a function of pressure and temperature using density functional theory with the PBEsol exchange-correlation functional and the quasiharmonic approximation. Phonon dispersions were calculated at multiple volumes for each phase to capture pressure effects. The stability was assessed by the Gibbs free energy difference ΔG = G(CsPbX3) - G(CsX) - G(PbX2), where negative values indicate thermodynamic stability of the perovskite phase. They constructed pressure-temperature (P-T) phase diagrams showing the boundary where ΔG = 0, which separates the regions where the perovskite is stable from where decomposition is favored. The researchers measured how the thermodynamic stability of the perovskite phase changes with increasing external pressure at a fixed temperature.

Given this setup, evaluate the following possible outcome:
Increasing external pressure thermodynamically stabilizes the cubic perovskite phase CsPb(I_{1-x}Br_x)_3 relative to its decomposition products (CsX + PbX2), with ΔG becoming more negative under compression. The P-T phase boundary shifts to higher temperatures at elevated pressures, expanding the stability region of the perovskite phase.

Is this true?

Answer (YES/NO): NO